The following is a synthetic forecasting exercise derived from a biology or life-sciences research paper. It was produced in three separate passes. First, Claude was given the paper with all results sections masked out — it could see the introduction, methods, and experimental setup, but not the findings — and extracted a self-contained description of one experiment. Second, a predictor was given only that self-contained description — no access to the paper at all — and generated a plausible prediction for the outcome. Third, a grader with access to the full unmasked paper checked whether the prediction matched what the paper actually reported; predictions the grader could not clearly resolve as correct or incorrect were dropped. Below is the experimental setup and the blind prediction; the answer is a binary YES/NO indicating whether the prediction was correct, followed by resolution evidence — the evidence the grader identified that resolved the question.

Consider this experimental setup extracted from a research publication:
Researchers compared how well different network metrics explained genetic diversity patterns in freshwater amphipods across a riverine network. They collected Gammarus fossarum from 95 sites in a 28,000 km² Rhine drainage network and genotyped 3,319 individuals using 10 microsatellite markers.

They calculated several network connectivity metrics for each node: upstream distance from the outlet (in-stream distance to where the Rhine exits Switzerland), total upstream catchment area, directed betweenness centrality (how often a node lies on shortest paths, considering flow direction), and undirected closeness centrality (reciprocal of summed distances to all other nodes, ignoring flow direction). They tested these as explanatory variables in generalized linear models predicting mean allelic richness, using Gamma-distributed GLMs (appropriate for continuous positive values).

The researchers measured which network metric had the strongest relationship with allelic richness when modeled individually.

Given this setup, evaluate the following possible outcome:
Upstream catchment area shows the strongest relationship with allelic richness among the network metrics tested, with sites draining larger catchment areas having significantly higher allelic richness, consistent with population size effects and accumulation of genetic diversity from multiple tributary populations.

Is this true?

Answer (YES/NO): NO